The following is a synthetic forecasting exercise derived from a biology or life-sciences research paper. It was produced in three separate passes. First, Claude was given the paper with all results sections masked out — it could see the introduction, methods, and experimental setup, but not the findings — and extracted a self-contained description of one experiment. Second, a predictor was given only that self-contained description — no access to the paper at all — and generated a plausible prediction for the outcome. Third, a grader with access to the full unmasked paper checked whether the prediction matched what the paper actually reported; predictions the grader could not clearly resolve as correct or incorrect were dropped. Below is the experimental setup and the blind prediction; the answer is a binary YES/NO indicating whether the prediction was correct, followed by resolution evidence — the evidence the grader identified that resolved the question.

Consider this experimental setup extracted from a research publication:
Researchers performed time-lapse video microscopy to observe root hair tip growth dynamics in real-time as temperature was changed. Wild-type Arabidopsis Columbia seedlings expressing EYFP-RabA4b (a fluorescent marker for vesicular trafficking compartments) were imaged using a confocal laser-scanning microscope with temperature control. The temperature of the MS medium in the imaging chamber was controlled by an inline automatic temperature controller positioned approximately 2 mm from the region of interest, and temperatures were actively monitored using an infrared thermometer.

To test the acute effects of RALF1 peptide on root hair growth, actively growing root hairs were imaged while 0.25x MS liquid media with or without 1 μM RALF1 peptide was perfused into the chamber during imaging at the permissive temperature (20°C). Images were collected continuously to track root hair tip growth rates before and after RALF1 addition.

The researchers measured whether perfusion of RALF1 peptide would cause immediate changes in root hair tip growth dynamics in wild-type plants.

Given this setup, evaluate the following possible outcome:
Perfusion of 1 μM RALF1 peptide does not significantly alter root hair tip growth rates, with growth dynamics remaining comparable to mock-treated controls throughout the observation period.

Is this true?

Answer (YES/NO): NO